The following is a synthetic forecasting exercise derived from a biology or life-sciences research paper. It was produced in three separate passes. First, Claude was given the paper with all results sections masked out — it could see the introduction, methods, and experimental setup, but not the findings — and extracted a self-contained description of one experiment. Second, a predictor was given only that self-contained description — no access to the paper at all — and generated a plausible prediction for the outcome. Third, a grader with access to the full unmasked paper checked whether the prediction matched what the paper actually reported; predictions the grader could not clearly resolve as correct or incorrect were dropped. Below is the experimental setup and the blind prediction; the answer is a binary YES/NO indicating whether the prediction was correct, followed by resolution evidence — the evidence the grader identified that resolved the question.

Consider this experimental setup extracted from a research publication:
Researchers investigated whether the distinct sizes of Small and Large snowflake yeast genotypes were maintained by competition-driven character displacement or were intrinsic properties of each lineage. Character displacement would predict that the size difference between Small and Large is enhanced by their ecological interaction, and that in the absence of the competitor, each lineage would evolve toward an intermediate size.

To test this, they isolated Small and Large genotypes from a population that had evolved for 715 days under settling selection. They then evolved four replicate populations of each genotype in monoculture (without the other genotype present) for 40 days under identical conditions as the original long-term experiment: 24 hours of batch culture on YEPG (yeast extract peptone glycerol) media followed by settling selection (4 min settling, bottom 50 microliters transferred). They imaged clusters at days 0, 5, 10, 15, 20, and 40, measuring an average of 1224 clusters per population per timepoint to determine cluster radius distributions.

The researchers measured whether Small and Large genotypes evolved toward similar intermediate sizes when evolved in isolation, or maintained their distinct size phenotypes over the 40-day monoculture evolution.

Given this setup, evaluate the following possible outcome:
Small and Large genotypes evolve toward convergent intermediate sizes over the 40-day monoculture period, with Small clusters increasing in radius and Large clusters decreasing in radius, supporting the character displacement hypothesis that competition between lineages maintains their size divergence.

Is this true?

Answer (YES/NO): YES